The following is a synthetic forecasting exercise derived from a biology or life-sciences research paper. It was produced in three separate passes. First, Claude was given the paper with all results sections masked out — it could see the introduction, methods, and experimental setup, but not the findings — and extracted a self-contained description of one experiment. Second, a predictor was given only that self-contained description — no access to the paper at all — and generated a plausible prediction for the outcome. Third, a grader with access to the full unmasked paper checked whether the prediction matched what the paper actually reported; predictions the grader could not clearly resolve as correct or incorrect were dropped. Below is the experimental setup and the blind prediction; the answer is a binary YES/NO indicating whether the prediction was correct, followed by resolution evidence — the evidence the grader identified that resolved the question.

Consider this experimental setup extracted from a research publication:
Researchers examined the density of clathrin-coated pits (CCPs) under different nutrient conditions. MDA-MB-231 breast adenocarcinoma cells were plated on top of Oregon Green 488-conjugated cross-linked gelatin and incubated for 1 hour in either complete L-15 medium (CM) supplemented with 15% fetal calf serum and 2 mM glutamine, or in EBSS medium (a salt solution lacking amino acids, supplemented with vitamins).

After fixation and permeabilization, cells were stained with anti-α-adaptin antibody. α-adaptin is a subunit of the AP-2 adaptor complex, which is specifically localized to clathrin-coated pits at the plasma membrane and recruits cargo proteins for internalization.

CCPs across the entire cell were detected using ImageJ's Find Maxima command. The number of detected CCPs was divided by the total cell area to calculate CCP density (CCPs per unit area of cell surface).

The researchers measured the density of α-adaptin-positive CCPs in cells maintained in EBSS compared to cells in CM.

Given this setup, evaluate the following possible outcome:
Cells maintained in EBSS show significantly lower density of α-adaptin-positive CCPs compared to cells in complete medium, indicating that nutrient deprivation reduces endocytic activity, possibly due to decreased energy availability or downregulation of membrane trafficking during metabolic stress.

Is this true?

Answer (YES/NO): NO